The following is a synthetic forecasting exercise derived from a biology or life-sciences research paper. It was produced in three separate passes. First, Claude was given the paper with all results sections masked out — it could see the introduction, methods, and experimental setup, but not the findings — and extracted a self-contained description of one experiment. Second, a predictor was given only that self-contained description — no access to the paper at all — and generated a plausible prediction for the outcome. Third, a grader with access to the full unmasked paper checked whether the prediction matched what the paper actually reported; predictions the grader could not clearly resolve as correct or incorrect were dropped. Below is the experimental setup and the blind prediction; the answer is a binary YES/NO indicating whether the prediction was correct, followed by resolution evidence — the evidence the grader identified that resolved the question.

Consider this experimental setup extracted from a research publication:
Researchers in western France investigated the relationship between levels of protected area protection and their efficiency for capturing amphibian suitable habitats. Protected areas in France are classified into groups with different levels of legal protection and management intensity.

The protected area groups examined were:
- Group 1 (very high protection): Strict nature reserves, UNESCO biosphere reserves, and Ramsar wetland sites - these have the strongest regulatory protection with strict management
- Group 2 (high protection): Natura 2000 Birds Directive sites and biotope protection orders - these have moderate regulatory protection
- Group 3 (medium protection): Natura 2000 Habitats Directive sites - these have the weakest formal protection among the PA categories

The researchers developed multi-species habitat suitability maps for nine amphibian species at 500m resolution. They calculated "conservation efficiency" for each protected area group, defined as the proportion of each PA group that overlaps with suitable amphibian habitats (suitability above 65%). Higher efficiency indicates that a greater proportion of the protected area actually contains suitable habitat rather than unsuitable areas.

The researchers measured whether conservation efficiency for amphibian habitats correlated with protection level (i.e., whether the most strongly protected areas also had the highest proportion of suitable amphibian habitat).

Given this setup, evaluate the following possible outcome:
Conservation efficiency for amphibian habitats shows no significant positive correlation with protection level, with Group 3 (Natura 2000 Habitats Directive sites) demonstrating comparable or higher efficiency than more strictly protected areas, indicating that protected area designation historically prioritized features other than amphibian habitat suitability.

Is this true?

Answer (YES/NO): YES